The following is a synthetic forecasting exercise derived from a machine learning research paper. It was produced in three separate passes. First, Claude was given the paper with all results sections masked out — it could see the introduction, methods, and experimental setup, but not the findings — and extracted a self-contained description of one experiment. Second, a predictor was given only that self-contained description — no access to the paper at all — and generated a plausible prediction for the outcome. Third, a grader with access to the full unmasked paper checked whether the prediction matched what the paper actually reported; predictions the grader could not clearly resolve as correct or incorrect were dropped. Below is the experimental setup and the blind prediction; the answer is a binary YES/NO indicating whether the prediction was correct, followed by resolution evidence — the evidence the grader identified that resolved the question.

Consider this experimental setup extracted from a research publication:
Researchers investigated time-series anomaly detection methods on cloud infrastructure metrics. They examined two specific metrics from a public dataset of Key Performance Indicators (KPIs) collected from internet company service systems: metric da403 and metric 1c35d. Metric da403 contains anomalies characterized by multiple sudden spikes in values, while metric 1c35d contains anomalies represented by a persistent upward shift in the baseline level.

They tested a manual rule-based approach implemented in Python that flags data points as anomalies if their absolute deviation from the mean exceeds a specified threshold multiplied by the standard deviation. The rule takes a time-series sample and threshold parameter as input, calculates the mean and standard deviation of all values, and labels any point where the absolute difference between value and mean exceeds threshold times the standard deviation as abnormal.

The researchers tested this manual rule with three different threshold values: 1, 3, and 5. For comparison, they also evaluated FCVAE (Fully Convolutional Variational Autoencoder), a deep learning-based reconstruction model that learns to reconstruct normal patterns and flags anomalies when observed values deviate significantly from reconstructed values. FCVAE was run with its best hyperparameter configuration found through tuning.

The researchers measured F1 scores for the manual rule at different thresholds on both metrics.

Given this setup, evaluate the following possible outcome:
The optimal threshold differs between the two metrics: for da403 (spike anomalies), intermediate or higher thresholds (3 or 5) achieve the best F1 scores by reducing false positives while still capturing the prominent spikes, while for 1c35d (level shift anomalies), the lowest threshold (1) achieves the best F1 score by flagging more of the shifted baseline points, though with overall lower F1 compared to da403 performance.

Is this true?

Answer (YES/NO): NO